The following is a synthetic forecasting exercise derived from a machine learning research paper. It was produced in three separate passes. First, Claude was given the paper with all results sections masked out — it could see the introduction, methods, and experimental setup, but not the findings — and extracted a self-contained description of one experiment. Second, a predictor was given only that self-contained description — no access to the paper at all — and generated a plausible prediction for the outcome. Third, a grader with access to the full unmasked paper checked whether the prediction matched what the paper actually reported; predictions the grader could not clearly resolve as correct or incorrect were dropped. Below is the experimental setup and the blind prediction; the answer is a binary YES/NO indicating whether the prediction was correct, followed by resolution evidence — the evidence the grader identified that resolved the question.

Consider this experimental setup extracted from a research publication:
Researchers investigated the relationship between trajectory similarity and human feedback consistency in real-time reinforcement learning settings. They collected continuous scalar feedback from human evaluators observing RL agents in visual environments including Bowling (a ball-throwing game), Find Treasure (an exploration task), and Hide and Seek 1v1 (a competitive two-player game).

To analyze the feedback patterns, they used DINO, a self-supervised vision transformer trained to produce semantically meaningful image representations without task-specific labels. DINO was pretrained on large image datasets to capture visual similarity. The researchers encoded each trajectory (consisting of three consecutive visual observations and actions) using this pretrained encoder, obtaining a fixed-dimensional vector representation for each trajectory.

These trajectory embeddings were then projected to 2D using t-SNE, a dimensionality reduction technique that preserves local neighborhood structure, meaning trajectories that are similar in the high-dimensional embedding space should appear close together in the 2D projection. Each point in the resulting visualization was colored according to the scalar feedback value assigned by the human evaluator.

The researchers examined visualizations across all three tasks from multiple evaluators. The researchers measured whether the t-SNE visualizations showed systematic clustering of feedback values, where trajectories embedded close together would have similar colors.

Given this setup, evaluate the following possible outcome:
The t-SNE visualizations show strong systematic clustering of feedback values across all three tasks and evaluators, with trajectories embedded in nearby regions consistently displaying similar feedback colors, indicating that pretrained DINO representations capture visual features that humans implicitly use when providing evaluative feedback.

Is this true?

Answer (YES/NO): NO